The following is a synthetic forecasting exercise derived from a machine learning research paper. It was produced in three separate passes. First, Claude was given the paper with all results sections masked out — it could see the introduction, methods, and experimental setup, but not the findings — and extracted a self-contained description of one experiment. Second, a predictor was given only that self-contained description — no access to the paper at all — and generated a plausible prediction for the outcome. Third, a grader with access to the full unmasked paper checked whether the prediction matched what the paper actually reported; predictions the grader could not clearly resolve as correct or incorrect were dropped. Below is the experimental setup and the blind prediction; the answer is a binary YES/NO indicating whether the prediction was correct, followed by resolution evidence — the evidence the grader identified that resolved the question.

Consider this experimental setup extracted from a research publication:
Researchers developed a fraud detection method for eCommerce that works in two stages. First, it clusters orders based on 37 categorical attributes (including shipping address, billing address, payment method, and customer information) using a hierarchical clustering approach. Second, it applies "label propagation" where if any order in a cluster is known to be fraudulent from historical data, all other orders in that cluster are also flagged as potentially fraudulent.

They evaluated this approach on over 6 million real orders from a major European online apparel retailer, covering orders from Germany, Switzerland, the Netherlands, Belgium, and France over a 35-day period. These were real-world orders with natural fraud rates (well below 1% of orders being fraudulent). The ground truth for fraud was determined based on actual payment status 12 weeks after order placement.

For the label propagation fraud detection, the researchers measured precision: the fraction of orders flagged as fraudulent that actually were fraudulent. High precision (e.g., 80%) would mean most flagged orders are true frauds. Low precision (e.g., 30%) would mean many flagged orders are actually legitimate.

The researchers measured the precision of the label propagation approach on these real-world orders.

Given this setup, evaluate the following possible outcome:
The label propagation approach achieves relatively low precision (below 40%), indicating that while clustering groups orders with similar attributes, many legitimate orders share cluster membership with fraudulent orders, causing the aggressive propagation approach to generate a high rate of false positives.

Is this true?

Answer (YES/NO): YES